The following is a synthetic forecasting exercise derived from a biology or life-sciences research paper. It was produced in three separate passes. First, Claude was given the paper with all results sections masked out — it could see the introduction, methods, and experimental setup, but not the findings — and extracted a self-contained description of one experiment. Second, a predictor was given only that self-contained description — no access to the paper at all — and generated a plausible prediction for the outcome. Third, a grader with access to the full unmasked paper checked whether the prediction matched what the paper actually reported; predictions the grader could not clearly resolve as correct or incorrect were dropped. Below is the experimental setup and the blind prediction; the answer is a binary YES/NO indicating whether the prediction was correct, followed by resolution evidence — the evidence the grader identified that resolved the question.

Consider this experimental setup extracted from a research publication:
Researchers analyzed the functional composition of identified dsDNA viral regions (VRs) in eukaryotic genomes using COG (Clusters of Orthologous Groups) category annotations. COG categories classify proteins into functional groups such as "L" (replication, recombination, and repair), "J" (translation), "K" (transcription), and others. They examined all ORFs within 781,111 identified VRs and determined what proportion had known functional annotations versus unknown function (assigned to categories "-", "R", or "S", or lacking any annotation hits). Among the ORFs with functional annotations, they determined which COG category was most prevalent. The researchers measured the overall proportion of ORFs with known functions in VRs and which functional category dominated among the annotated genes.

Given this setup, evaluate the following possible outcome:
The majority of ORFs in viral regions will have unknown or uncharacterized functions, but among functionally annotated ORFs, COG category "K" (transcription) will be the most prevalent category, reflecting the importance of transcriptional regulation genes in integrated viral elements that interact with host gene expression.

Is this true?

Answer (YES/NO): NO